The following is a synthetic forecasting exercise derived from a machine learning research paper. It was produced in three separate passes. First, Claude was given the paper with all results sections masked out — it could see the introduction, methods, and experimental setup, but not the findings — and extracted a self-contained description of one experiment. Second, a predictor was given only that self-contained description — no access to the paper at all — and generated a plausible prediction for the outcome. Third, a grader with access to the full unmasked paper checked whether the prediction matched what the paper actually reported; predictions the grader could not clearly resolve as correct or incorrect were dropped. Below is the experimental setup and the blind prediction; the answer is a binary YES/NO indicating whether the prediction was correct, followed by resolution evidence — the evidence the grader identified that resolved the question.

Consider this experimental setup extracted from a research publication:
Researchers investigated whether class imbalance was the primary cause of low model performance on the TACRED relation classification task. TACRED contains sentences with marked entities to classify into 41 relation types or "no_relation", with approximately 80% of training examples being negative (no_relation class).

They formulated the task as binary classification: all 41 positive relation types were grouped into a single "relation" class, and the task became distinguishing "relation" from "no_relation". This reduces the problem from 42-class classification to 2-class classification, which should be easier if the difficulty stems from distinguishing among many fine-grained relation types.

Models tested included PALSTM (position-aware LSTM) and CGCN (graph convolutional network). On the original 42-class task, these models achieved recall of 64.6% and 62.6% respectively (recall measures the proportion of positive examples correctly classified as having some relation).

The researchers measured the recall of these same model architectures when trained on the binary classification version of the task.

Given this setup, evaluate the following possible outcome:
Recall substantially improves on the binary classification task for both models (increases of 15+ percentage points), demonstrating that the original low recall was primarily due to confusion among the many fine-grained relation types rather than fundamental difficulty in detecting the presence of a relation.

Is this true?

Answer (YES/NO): NO